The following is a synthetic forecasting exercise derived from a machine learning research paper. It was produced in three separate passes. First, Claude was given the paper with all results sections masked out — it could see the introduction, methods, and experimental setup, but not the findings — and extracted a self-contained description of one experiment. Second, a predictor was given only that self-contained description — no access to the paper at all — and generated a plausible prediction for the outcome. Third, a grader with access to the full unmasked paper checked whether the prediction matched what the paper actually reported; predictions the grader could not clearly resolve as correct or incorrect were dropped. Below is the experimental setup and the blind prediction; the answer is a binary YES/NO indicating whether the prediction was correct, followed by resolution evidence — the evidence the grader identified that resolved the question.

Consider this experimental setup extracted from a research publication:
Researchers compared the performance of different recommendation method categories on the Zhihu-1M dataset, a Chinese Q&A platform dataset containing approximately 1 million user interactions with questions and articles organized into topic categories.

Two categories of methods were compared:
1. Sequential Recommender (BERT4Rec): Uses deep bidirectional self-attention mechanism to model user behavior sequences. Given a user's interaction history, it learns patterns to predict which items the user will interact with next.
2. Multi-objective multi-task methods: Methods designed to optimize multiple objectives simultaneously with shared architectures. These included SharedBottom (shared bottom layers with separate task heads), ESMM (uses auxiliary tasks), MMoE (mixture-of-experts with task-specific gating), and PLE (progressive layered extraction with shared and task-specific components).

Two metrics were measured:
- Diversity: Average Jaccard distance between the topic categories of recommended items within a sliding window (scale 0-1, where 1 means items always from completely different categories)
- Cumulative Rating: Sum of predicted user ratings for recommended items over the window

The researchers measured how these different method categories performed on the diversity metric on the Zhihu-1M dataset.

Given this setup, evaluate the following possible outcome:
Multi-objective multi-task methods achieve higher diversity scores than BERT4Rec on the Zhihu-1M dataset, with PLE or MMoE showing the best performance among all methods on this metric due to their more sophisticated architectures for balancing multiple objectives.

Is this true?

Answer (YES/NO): NO